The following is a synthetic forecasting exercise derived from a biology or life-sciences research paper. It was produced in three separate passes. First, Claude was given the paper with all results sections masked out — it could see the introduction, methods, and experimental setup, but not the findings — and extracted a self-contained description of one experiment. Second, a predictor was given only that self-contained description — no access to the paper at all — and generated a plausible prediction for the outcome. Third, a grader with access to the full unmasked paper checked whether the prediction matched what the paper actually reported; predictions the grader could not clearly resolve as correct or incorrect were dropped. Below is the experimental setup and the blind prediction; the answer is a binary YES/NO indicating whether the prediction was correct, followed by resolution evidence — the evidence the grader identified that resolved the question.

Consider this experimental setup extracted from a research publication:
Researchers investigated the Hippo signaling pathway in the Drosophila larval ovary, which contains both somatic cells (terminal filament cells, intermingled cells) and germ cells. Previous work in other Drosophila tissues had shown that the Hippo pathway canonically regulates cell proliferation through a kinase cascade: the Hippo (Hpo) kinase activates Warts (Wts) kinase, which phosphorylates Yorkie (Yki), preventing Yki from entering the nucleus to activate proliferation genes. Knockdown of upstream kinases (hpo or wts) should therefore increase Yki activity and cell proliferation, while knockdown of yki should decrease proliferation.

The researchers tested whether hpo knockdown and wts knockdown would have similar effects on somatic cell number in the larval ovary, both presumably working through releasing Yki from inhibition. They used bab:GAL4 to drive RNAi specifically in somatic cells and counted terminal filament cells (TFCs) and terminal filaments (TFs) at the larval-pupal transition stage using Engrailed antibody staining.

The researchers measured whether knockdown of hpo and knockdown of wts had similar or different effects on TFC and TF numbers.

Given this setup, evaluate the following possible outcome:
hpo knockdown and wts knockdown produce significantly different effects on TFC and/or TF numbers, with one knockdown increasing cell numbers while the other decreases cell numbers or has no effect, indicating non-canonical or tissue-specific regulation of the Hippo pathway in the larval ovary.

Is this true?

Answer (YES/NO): NO